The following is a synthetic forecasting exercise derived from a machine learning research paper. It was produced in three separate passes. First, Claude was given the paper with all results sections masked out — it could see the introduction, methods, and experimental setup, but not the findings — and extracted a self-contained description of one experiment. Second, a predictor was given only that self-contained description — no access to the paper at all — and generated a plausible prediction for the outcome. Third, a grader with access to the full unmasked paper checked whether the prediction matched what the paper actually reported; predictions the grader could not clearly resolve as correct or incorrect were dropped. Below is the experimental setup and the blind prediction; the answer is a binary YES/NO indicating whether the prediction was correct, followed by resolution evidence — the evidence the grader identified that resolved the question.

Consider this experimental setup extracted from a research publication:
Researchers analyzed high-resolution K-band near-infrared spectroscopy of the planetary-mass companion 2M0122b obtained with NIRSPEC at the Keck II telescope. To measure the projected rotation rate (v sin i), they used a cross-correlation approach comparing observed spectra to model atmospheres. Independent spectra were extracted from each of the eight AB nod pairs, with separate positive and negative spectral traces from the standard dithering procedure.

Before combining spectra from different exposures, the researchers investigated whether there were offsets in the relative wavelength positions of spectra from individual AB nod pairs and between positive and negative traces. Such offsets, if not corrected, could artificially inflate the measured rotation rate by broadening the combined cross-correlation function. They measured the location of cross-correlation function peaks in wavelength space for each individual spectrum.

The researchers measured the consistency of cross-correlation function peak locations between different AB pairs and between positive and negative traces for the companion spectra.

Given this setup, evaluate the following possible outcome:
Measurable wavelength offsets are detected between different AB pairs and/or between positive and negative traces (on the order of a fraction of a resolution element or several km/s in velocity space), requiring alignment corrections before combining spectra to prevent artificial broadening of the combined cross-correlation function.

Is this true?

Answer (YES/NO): YES